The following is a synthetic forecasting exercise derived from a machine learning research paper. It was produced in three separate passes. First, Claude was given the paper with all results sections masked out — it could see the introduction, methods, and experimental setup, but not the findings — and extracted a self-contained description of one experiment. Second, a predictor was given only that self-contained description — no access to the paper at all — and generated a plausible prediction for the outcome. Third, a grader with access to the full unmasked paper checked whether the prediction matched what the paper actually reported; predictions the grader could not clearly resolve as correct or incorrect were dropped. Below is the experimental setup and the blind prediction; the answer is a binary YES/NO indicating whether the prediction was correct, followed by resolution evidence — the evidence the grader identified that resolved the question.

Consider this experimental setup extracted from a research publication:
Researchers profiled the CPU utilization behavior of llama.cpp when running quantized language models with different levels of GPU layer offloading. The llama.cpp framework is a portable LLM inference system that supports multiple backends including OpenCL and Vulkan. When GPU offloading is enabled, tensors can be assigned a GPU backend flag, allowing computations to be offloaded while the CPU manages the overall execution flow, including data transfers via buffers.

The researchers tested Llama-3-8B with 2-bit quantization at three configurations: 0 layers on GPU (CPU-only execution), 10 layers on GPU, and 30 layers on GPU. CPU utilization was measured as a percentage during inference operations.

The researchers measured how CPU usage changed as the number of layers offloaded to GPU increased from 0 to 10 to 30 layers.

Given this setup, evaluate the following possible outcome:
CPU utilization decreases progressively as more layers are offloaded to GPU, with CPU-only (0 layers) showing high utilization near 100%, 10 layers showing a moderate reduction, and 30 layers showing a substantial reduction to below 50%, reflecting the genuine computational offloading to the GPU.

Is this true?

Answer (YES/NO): NO